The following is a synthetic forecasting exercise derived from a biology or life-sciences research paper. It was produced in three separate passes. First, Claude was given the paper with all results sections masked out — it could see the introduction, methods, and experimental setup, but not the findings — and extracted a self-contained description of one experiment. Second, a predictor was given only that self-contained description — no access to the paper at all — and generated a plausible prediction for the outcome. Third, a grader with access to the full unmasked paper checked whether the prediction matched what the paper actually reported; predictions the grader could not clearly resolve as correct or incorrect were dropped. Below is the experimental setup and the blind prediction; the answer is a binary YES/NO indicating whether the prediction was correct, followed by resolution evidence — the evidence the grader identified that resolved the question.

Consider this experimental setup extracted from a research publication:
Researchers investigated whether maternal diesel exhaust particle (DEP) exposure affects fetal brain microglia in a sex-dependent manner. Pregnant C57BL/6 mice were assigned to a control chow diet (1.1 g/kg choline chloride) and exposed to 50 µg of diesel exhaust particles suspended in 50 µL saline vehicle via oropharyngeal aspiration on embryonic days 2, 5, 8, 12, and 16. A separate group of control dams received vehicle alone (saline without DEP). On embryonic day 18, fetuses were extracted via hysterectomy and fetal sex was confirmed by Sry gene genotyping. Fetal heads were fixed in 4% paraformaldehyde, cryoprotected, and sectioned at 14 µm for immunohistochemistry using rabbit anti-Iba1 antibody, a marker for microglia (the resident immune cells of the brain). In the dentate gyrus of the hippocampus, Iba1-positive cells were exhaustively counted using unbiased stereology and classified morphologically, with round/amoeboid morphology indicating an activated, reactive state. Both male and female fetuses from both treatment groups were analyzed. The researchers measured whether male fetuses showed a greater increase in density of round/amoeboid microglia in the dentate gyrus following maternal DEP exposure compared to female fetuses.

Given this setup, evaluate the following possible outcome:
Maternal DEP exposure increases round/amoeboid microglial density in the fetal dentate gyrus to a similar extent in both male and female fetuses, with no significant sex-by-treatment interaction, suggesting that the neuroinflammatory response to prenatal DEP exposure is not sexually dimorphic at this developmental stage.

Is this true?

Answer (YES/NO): NO